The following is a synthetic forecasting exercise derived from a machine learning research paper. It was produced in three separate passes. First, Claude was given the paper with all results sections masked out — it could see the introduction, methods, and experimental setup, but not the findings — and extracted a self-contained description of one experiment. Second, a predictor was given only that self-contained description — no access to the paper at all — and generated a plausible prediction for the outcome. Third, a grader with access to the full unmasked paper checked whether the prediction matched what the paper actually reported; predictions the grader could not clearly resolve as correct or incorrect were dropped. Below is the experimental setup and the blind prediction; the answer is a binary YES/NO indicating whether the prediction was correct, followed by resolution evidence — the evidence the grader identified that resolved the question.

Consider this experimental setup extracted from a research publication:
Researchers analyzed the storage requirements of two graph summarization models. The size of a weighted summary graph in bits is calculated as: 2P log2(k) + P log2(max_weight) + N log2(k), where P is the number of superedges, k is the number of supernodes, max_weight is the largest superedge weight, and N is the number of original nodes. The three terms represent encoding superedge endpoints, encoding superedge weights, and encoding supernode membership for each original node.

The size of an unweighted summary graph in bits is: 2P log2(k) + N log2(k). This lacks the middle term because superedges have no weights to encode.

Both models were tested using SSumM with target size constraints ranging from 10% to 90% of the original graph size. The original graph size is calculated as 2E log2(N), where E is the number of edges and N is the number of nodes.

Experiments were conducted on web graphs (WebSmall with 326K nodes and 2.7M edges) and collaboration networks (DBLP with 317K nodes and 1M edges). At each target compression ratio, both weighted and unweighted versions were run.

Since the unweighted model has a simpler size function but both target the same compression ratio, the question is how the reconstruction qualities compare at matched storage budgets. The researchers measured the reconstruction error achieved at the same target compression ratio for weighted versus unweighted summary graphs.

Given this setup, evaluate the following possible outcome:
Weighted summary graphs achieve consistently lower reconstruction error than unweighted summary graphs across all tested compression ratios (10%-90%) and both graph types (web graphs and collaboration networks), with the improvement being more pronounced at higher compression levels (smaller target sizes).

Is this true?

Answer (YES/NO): NO